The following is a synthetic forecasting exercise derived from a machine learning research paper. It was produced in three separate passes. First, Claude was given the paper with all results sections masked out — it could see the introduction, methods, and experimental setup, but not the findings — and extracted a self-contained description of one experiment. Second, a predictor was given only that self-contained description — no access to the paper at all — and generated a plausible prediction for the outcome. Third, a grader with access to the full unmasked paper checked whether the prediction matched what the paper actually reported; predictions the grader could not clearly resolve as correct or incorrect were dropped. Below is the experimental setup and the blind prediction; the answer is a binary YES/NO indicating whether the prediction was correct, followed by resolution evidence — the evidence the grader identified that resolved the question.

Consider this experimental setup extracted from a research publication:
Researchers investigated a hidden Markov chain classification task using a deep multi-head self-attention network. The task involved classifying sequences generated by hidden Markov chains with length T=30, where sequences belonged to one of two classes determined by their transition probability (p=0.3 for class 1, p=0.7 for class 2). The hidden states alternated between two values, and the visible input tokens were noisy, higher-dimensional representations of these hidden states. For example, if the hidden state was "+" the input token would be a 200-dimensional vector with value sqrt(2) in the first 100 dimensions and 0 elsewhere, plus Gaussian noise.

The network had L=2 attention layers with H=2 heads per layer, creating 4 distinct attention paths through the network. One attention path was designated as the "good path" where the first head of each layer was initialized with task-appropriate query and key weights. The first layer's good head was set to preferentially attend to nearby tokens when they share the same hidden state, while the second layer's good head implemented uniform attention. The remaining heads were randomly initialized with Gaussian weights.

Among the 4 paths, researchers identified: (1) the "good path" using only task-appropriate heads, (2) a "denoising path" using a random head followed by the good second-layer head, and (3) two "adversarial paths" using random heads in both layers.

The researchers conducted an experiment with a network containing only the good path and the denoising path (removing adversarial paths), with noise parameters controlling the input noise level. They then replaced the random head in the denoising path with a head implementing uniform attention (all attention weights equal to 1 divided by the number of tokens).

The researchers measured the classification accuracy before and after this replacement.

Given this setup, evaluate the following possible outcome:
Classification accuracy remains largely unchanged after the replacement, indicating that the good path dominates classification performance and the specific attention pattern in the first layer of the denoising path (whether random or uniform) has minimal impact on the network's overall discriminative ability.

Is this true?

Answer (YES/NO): YES